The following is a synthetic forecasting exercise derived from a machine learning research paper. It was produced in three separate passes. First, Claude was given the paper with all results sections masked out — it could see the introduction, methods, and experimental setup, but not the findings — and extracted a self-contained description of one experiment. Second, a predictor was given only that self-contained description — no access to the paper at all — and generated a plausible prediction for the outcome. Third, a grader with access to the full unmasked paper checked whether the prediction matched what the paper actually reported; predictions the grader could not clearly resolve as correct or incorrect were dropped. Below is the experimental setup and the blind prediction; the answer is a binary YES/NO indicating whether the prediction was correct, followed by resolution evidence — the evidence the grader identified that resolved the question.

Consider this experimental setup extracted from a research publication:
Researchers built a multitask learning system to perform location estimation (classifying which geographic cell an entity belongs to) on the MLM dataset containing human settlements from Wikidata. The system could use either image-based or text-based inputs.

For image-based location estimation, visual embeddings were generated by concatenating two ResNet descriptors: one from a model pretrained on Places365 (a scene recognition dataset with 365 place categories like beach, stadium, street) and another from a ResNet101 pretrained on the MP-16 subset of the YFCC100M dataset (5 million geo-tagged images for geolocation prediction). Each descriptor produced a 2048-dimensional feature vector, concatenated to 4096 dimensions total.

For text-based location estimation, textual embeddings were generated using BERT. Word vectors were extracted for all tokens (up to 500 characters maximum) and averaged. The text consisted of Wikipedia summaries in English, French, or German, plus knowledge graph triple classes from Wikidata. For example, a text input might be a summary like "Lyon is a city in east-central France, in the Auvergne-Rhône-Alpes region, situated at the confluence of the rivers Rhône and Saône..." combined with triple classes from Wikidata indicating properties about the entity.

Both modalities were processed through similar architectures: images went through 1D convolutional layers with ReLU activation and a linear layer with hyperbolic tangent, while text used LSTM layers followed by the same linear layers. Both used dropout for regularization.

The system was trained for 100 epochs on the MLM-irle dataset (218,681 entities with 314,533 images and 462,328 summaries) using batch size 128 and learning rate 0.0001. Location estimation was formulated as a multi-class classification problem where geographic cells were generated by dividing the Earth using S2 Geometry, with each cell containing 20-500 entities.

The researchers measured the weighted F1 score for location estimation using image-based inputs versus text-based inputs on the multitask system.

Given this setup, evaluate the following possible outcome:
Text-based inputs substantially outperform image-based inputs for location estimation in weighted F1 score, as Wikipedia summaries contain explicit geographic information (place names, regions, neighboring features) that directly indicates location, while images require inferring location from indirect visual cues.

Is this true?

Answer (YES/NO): YES